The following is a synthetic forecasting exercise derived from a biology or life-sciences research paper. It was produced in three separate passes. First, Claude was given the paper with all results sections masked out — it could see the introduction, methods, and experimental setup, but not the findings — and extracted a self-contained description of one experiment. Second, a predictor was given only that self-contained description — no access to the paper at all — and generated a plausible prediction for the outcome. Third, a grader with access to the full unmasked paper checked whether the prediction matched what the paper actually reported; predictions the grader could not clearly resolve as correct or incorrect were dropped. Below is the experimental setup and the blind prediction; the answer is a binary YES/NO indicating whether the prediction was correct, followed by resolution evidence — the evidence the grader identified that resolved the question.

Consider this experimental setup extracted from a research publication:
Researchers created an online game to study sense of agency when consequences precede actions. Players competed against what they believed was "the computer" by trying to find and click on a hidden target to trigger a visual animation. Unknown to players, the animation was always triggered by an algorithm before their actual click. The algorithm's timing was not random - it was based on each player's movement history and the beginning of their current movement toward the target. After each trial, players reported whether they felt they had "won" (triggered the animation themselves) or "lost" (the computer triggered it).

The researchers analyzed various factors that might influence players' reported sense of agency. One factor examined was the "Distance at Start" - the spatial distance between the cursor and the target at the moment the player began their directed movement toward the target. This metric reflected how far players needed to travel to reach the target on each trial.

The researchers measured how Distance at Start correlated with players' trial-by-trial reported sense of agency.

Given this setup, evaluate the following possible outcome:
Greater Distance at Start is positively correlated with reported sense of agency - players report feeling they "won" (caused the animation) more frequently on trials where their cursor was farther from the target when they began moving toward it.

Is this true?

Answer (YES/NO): NO